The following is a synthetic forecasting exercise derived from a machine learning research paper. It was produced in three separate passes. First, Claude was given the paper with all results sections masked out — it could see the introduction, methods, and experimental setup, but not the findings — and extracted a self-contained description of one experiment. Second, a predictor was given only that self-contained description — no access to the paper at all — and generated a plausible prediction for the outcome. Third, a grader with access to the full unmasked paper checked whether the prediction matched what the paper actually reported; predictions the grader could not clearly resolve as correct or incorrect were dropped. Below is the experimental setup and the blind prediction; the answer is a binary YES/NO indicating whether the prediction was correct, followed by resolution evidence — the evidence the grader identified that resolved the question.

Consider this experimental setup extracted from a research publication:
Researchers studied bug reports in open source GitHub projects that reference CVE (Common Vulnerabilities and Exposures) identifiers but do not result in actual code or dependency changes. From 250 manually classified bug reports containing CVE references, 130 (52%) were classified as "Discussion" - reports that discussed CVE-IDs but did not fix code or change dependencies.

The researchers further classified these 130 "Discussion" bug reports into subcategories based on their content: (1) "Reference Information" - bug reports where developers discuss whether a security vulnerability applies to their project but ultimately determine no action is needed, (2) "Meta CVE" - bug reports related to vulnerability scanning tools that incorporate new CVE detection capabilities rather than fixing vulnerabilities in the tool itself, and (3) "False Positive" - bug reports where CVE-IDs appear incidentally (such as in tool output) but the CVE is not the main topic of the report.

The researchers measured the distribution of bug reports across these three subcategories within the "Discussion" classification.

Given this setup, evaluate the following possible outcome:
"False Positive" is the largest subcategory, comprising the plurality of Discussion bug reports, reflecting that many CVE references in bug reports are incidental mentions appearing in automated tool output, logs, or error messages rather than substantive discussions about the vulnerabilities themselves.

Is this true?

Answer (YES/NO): NO